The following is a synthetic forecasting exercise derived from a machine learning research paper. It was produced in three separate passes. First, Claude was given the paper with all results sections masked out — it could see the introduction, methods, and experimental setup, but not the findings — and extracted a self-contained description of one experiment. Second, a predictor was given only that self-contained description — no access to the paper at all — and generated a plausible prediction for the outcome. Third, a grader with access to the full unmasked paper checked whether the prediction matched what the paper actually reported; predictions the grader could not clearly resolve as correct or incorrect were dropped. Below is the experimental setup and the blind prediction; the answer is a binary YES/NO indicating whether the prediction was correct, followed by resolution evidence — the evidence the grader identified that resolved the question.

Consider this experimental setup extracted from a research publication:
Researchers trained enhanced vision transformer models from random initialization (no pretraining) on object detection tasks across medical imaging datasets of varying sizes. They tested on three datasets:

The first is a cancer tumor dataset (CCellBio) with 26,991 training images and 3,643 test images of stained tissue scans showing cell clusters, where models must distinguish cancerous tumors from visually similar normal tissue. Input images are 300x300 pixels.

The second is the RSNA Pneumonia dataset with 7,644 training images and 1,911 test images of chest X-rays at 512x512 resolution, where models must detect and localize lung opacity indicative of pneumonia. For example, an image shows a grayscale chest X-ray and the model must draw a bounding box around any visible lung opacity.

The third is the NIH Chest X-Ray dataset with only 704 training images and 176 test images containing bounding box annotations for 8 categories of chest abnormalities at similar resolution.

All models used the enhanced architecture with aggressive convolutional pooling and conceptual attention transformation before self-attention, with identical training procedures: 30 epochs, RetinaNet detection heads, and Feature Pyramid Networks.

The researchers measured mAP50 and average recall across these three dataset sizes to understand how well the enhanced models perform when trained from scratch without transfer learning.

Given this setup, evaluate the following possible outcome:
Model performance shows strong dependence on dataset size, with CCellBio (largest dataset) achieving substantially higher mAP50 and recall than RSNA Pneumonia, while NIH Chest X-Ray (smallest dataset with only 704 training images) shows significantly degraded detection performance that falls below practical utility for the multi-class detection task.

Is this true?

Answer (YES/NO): YES